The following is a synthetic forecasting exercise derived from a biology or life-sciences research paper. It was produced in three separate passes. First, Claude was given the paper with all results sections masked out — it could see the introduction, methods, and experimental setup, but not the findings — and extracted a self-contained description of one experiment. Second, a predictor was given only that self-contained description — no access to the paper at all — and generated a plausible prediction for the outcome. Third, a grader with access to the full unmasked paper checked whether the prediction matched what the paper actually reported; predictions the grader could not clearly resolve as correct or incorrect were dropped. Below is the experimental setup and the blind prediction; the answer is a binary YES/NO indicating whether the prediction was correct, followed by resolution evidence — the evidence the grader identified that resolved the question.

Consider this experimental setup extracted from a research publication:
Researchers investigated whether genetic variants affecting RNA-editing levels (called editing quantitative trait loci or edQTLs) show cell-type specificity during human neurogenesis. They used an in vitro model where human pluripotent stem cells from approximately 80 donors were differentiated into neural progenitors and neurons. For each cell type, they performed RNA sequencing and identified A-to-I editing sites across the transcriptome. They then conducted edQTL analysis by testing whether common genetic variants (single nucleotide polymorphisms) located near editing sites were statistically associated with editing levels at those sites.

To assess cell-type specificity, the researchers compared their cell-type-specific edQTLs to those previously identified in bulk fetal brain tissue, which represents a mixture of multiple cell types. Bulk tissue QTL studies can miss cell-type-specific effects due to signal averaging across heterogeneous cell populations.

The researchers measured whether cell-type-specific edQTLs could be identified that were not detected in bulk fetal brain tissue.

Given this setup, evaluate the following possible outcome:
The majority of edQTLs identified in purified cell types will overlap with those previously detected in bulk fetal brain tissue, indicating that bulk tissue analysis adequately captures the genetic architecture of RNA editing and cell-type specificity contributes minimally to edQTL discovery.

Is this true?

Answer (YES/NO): NO